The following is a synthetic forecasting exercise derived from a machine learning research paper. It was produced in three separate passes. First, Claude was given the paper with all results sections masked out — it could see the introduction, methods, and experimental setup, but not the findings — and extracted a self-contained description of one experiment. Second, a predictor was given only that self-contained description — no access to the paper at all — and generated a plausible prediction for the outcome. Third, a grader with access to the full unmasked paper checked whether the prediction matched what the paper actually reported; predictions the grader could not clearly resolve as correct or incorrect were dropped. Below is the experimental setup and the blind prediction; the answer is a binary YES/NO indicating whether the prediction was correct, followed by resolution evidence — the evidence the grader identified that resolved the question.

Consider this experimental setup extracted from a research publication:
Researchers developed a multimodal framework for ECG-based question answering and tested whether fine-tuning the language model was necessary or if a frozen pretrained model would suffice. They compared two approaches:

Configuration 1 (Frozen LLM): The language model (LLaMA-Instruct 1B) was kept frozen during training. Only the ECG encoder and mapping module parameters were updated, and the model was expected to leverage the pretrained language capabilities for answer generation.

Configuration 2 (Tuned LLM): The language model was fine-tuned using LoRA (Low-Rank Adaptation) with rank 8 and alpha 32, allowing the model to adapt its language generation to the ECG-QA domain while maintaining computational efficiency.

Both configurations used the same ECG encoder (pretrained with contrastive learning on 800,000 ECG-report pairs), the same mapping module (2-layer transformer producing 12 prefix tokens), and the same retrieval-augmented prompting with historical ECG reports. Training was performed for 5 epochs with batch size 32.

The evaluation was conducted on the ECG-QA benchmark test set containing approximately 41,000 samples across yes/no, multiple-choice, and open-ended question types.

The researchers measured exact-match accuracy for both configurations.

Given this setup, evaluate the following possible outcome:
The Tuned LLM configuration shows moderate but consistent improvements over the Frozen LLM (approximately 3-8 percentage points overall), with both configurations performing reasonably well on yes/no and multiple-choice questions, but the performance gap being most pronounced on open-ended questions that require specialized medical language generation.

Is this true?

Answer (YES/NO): NO